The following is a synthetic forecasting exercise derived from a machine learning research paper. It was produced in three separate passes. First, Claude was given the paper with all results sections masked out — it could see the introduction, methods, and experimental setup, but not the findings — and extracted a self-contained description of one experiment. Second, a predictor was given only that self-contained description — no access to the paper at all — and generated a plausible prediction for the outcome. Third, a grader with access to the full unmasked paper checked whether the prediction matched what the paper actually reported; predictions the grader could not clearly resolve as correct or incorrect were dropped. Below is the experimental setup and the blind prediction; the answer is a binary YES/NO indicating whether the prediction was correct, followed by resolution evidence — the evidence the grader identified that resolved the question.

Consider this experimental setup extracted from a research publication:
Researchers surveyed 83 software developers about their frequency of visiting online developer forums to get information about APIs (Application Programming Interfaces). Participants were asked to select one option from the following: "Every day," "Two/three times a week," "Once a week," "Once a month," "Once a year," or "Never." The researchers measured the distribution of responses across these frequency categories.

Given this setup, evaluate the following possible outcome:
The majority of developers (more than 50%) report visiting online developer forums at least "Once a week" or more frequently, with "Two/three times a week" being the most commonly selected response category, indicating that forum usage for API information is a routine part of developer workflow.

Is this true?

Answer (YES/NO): NO